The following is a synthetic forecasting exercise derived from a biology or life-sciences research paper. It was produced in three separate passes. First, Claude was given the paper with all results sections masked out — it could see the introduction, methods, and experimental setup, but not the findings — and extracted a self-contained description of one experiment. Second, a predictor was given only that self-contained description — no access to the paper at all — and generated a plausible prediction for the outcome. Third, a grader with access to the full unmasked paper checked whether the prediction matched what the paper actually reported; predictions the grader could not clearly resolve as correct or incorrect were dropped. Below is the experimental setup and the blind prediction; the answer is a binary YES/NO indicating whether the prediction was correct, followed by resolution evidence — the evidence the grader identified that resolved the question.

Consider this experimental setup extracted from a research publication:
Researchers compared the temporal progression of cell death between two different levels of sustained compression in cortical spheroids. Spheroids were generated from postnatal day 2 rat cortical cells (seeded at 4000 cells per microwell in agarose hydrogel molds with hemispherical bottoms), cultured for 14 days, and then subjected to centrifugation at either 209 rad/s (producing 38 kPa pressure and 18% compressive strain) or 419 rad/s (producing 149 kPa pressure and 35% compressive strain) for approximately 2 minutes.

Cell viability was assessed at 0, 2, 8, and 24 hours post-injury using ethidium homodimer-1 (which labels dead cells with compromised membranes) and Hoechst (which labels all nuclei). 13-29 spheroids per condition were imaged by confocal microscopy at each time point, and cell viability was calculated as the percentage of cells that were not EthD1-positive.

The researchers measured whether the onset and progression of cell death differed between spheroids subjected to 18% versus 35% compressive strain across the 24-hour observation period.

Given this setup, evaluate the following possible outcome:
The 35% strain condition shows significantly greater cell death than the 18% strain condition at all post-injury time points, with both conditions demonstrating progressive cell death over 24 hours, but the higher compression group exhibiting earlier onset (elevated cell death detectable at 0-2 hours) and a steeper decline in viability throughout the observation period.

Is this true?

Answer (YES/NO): NO